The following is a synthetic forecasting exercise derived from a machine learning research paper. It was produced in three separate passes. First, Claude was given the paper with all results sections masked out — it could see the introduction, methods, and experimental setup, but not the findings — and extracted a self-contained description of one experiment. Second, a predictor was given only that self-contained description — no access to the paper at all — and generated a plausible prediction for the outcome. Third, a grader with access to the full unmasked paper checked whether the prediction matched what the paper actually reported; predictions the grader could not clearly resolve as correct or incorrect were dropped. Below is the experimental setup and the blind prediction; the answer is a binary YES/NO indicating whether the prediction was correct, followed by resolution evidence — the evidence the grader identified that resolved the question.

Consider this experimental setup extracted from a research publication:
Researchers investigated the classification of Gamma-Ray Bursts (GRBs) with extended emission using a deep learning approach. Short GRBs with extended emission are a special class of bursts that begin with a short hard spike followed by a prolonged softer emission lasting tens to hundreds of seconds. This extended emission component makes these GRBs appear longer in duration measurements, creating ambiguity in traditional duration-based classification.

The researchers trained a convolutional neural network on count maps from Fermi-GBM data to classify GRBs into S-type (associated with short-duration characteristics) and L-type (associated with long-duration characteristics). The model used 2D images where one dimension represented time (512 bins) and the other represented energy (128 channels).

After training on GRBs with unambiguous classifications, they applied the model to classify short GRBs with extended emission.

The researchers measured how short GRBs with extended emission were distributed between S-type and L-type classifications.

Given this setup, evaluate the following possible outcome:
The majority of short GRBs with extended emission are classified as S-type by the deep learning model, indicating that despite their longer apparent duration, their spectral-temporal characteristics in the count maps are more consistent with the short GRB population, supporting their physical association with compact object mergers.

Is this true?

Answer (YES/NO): NO